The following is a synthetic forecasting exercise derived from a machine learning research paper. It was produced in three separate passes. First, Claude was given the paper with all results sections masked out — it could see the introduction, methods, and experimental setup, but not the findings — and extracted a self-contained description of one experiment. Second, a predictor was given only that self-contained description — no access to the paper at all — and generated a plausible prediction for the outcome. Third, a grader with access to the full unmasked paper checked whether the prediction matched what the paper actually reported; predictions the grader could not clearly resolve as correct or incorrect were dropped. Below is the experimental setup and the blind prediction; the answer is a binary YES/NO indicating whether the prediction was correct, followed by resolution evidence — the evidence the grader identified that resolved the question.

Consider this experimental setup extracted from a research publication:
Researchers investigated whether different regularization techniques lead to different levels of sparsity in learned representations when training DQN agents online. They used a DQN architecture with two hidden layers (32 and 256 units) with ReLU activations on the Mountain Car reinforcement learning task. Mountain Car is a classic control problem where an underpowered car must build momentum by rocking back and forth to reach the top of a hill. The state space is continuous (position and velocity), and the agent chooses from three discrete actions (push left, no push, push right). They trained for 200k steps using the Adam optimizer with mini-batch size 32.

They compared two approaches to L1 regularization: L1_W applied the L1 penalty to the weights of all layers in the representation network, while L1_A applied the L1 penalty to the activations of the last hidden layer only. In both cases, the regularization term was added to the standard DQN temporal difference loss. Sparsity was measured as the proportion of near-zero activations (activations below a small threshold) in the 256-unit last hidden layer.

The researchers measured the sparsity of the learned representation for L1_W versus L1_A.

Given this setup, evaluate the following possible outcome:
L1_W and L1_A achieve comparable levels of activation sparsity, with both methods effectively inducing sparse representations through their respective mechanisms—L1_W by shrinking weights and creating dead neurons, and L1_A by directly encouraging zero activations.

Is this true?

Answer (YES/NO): NO